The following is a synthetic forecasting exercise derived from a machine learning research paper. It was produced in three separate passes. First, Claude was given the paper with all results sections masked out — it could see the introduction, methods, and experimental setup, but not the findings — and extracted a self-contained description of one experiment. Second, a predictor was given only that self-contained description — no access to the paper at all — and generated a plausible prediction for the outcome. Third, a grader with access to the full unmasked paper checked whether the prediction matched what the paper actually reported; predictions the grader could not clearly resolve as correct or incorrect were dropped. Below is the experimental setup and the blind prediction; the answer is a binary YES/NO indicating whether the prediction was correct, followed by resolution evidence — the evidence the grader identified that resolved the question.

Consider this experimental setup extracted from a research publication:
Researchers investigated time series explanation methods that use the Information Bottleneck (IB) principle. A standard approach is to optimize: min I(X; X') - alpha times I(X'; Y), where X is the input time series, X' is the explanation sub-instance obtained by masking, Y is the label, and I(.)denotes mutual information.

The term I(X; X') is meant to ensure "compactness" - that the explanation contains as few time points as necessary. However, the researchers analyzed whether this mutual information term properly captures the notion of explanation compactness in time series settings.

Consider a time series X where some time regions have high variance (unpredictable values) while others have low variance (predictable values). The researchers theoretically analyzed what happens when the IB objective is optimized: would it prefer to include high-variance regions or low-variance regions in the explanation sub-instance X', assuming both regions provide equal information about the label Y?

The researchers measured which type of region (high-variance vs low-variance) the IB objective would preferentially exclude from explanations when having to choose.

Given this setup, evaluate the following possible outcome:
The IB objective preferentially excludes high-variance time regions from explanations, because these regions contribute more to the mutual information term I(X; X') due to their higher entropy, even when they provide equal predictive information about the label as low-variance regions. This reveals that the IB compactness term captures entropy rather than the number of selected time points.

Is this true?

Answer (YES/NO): YES